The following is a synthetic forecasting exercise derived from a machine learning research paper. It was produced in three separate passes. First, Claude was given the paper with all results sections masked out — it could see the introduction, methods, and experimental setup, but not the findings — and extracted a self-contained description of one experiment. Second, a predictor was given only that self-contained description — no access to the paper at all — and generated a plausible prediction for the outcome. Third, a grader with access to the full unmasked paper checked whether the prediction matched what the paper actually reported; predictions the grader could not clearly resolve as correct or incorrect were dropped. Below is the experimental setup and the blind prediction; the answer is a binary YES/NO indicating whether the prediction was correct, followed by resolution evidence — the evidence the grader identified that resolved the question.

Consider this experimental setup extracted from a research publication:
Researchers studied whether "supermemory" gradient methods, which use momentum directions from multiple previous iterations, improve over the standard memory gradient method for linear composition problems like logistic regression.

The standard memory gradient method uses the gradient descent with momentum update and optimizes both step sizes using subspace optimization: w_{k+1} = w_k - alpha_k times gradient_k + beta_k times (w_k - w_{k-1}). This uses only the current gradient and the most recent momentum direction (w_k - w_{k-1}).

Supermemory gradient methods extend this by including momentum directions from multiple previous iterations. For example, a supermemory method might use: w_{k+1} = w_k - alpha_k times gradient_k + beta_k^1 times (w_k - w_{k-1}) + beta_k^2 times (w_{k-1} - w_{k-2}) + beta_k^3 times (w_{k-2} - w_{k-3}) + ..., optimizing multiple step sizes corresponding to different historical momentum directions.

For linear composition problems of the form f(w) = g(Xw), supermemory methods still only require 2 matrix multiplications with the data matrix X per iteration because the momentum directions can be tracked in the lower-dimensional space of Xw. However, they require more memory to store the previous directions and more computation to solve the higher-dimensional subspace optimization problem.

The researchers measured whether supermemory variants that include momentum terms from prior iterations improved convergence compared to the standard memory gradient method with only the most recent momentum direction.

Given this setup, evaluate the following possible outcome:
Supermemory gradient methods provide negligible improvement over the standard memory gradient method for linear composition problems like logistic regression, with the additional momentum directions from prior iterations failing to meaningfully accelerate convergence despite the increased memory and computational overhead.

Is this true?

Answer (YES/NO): YES